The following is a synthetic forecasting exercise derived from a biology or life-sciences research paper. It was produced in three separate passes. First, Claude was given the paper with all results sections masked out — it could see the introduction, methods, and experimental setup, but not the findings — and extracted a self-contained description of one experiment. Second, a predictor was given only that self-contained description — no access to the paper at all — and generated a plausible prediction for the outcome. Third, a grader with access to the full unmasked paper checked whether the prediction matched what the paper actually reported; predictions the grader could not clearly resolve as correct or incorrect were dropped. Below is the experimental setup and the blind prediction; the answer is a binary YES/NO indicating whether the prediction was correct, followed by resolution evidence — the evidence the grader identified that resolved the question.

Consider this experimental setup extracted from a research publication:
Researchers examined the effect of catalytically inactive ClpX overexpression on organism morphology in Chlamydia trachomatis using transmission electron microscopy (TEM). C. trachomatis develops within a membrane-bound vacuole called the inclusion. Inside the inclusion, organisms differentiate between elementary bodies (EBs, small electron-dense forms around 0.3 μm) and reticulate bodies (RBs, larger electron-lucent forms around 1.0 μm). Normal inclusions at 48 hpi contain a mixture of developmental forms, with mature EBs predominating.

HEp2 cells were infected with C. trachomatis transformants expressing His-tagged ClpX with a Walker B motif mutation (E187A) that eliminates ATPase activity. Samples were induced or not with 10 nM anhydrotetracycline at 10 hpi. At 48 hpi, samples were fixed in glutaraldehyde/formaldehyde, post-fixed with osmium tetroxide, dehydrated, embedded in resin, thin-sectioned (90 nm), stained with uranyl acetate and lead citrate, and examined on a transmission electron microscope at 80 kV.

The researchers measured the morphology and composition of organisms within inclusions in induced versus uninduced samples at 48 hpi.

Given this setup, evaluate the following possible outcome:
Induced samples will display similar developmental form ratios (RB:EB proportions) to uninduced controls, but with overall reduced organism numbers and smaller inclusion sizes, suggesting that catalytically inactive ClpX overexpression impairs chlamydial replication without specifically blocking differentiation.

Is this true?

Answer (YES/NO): NO